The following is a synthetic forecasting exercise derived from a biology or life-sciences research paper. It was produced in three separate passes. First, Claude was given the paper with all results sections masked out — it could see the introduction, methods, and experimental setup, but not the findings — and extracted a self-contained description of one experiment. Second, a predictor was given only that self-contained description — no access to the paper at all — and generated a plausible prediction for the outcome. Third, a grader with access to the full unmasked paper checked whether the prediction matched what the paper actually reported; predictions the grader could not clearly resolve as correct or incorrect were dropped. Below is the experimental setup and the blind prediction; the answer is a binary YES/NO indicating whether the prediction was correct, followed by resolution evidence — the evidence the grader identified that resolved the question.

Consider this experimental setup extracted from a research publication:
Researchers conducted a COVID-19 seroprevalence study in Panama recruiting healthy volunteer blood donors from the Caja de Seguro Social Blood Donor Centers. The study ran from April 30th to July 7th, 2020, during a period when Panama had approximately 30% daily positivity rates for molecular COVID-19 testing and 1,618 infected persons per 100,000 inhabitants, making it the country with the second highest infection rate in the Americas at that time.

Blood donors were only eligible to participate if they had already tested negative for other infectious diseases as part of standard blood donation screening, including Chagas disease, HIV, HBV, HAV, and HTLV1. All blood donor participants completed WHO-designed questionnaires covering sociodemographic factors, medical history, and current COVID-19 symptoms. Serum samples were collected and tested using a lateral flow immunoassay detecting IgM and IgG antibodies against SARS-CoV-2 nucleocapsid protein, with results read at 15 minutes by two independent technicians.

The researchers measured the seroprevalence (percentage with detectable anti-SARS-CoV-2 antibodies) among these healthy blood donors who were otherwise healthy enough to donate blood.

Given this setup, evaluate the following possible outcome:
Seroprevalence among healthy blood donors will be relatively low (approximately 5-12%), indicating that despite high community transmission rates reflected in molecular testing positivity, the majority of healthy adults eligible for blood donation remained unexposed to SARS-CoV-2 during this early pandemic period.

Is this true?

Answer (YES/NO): YES